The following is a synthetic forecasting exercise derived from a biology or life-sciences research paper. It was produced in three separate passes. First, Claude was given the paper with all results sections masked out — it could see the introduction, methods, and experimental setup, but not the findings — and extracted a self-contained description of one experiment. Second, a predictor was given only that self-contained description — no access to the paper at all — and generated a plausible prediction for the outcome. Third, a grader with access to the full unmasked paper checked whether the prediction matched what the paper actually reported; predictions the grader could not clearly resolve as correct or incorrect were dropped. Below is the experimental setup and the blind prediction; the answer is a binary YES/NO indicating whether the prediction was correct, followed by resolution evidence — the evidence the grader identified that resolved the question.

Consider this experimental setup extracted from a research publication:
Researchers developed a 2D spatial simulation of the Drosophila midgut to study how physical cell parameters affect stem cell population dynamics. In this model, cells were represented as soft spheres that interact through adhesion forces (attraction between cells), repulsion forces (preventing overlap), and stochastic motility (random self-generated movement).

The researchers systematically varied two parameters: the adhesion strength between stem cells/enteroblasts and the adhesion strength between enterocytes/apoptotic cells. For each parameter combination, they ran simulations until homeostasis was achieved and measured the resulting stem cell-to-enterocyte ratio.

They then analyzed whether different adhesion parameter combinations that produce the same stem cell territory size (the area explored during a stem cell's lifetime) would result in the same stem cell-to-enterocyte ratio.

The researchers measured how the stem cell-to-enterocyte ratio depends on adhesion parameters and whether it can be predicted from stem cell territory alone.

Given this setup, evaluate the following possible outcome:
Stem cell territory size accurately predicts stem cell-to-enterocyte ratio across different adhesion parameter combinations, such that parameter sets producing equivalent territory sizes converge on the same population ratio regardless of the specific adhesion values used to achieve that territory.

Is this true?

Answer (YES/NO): NO